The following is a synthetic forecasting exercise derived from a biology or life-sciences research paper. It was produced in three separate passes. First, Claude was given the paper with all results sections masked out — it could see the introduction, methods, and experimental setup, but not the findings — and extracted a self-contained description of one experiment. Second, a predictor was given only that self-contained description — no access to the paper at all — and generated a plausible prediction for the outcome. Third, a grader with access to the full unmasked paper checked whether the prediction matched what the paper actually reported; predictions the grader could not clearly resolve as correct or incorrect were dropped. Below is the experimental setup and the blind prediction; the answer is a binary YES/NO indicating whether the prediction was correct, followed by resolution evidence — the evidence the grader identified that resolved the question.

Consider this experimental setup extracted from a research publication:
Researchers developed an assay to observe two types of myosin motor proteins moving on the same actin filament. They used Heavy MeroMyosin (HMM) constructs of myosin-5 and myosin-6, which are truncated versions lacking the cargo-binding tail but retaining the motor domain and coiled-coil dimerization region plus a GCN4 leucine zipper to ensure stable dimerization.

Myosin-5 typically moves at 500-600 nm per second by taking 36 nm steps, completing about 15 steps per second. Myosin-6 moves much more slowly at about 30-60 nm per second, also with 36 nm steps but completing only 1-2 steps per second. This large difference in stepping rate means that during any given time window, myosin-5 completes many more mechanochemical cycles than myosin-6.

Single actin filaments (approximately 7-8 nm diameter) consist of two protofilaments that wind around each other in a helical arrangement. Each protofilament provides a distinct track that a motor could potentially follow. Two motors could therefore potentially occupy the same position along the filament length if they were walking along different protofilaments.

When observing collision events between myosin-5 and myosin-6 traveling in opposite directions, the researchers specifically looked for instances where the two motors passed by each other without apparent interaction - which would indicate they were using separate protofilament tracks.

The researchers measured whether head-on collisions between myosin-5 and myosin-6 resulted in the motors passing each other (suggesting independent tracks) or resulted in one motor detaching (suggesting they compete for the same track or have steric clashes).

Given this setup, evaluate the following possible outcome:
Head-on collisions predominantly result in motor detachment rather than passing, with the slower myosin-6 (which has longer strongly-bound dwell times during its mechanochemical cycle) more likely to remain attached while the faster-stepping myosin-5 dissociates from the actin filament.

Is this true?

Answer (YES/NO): YES